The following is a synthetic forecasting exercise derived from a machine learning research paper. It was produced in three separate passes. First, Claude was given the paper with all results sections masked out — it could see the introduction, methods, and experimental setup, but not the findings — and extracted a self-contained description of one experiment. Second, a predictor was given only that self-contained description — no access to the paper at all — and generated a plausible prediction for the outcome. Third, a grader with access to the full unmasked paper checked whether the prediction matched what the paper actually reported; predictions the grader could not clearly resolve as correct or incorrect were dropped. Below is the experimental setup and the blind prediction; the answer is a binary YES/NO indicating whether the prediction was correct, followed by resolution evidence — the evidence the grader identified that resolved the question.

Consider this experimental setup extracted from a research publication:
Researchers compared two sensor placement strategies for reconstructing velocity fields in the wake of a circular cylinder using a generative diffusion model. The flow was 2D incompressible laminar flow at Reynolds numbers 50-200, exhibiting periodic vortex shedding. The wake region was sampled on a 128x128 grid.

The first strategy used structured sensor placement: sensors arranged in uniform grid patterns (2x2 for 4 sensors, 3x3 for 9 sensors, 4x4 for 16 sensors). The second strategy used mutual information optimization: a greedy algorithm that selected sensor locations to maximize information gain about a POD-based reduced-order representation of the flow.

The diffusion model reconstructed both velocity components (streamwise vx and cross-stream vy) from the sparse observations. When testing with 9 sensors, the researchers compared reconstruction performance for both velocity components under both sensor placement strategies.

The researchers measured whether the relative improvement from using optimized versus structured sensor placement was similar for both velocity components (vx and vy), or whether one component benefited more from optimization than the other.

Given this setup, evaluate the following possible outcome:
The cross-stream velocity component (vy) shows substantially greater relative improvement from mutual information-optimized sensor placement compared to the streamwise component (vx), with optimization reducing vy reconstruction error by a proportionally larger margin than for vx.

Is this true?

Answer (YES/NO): NO